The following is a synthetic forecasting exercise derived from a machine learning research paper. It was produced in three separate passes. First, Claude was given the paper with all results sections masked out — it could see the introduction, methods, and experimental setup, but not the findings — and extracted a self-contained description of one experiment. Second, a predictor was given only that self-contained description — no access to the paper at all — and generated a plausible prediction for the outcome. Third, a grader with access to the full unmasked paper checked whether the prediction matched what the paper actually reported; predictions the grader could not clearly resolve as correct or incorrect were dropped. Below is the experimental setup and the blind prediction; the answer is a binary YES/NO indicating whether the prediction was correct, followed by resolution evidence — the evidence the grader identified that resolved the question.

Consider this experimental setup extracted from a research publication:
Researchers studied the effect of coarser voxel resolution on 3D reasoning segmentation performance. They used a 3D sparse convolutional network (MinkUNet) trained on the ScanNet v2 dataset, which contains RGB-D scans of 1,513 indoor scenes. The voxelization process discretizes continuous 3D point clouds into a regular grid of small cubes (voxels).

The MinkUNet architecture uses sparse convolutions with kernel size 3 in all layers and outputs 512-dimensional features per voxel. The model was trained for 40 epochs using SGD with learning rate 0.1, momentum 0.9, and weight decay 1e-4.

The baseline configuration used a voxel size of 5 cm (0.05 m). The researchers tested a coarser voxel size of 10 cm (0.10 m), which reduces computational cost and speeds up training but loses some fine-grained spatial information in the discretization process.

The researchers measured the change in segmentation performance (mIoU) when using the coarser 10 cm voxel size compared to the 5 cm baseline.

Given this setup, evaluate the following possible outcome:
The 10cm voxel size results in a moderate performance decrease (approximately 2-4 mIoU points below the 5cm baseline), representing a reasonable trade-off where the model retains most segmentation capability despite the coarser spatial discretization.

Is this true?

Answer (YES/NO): YES